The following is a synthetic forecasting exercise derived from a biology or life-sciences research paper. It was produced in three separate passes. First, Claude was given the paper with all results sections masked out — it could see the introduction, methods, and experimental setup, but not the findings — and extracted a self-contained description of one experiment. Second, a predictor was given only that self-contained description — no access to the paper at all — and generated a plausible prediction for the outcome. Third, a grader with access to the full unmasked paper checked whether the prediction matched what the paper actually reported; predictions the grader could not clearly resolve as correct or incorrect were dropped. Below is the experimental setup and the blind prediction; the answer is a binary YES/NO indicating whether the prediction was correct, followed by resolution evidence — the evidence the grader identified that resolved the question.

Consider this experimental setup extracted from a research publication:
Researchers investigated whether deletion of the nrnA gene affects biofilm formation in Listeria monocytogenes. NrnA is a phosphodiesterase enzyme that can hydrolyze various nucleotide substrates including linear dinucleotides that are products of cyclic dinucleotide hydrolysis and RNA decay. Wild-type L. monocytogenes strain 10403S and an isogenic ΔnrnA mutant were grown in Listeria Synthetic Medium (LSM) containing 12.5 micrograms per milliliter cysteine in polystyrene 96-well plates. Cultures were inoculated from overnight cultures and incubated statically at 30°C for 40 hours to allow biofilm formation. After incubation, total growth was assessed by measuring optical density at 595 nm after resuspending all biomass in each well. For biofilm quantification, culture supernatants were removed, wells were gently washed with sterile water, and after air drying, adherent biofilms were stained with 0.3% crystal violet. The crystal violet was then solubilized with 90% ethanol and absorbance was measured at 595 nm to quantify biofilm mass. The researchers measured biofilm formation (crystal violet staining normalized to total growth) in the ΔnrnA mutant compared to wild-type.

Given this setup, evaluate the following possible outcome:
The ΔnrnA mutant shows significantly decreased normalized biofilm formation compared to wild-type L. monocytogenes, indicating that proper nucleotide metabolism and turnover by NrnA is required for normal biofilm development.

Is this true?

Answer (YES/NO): YES